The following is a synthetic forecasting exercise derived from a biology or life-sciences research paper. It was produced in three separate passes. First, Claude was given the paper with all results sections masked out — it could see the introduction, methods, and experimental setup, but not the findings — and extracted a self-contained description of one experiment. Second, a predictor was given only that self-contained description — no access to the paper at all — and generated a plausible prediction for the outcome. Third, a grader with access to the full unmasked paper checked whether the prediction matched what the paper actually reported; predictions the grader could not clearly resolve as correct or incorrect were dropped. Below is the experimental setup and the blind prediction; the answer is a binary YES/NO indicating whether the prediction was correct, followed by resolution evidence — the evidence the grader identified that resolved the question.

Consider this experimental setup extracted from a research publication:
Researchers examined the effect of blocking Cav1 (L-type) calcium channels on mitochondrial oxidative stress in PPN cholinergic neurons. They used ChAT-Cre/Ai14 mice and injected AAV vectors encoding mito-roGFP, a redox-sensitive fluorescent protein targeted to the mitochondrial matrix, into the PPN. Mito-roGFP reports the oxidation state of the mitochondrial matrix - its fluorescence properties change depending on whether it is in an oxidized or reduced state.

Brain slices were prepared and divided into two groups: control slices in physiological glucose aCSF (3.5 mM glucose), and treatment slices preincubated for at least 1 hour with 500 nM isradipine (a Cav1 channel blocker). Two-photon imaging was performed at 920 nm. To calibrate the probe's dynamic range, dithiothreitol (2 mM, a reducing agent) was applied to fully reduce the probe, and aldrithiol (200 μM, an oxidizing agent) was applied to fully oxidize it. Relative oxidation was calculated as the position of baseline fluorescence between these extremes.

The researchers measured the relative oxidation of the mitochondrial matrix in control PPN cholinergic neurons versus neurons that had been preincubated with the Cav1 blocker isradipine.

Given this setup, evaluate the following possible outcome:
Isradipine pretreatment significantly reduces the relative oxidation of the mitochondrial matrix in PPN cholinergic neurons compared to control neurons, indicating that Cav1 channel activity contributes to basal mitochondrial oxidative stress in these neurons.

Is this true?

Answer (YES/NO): YES